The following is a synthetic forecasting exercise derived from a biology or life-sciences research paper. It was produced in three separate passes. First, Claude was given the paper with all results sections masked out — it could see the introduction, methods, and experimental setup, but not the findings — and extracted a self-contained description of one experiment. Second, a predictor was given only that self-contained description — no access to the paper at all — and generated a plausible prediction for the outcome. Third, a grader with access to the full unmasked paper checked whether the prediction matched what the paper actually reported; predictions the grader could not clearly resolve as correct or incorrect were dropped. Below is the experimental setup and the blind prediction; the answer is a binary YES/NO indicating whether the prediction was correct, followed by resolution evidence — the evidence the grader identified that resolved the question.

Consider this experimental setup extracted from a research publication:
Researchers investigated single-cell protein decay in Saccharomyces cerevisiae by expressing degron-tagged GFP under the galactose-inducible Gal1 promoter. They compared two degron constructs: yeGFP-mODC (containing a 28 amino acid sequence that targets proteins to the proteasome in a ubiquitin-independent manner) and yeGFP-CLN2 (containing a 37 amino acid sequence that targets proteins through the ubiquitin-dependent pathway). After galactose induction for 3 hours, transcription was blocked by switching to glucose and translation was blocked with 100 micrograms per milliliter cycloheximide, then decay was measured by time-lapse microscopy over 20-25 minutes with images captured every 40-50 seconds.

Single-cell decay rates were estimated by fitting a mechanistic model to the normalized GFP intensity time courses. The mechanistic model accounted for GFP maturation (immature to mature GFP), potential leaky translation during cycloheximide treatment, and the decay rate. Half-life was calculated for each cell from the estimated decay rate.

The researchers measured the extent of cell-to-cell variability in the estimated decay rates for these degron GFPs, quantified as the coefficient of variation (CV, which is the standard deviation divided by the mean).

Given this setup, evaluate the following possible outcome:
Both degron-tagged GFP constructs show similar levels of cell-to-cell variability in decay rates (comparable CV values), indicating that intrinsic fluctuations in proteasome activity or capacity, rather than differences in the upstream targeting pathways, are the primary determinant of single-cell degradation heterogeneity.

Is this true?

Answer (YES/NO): YES